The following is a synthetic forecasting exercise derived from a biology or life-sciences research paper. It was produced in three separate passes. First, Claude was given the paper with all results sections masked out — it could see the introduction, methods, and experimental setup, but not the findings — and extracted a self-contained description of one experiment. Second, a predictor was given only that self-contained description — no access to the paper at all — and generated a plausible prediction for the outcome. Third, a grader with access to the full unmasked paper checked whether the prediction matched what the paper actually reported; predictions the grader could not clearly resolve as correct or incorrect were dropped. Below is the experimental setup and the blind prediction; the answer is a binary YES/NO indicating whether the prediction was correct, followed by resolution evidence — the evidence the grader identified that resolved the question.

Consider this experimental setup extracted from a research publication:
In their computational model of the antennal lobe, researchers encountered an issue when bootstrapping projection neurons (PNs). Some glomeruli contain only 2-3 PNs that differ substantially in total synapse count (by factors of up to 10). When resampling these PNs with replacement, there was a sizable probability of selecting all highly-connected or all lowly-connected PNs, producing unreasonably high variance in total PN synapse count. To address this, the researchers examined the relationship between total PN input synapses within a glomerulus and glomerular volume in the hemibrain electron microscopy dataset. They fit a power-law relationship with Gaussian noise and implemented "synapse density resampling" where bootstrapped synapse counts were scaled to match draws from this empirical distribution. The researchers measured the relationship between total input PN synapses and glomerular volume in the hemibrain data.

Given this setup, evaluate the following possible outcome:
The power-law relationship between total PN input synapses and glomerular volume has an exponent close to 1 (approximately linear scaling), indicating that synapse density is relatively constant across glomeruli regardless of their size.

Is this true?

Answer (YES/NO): NO